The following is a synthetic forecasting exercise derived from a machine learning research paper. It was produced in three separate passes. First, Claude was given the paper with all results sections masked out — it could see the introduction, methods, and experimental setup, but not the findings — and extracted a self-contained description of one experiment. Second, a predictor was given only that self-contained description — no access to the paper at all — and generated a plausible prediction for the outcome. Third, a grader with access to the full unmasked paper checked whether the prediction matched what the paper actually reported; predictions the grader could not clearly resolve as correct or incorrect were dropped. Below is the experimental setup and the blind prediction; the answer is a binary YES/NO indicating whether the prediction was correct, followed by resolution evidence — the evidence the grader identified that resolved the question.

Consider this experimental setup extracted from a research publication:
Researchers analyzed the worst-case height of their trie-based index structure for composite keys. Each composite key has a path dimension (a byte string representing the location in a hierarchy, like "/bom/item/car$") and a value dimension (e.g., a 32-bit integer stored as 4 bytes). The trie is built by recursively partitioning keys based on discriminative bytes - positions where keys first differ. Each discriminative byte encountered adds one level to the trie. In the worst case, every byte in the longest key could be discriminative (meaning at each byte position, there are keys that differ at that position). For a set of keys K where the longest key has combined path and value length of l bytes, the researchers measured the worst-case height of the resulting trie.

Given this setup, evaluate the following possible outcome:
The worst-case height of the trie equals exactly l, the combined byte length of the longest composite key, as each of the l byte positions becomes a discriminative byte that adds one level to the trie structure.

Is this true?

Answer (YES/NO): YES